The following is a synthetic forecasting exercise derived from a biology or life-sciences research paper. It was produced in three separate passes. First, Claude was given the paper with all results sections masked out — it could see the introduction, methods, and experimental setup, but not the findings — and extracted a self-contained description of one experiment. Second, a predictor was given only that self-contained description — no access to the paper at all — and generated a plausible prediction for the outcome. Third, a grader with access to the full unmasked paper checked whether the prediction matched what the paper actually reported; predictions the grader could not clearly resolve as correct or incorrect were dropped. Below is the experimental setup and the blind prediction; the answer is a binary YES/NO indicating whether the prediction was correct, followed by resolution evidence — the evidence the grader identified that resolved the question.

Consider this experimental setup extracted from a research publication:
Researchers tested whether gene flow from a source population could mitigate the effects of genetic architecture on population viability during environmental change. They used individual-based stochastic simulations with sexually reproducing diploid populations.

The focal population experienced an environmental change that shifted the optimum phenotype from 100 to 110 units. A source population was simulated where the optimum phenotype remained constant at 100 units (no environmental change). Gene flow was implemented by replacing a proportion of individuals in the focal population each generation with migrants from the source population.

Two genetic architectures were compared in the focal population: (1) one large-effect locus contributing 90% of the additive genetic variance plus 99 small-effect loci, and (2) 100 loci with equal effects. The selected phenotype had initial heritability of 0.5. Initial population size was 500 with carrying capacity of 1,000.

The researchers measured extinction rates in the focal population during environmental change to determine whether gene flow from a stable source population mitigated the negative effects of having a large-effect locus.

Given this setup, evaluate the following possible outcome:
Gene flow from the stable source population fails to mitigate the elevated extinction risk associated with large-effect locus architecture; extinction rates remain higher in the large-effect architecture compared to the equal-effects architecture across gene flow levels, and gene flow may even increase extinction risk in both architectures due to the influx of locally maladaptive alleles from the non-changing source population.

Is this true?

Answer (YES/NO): NO